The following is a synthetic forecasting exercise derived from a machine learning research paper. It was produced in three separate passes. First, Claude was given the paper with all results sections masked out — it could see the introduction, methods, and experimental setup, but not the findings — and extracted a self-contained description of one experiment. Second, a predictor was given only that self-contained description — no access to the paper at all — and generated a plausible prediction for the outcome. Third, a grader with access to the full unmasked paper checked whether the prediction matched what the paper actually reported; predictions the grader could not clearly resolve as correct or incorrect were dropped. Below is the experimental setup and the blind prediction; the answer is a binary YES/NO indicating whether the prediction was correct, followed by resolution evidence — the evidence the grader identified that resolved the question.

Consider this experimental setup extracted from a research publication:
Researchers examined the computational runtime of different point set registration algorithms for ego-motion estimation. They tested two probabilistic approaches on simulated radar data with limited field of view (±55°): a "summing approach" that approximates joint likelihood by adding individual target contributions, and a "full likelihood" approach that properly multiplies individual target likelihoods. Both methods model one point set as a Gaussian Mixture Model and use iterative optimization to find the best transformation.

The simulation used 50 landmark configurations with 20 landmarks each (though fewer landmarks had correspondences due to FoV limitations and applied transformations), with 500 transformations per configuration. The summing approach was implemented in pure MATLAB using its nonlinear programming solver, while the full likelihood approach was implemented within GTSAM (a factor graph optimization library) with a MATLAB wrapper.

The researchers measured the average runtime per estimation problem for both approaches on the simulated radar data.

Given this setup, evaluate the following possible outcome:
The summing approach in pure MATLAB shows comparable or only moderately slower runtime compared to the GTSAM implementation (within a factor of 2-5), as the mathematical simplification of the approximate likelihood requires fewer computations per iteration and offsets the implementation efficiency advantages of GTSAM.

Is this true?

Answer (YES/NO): YES